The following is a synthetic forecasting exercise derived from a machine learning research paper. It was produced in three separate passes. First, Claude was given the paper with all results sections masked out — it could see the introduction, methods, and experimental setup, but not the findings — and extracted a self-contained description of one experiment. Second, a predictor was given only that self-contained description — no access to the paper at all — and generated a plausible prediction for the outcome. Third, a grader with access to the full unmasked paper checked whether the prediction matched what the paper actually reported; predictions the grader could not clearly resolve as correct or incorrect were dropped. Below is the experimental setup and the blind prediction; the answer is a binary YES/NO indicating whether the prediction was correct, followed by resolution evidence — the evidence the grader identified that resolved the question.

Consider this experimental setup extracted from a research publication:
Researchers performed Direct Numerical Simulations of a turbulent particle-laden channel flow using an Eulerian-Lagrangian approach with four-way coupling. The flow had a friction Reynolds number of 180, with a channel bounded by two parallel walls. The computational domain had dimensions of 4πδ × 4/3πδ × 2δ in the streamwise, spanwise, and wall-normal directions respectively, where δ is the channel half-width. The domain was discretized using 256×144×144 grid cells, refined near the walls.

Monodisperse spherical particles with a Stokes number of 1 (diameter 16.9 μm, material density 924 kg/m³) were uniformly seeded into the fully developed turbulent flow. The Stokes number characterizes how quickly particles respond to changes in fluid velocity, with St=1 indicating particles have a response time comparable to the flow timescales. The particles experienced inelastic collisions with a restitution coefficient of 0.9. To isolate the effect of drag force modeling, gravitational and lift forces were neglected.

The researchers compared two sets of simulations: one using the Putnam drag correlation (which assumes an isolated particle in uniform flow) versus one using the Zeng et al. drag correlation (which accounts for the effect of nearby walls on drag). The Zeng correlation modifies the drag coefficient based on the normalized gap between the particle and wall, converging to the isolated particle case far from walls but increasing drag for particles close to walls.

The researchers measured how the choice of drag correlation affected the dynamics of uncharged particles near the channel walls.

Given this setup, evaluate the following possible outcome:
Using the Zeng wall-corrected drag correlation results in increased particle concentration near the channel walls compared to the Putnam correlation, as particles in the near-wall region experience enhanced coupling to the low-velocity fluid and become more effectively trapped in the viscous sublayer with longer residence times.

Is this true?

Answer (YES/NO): NO